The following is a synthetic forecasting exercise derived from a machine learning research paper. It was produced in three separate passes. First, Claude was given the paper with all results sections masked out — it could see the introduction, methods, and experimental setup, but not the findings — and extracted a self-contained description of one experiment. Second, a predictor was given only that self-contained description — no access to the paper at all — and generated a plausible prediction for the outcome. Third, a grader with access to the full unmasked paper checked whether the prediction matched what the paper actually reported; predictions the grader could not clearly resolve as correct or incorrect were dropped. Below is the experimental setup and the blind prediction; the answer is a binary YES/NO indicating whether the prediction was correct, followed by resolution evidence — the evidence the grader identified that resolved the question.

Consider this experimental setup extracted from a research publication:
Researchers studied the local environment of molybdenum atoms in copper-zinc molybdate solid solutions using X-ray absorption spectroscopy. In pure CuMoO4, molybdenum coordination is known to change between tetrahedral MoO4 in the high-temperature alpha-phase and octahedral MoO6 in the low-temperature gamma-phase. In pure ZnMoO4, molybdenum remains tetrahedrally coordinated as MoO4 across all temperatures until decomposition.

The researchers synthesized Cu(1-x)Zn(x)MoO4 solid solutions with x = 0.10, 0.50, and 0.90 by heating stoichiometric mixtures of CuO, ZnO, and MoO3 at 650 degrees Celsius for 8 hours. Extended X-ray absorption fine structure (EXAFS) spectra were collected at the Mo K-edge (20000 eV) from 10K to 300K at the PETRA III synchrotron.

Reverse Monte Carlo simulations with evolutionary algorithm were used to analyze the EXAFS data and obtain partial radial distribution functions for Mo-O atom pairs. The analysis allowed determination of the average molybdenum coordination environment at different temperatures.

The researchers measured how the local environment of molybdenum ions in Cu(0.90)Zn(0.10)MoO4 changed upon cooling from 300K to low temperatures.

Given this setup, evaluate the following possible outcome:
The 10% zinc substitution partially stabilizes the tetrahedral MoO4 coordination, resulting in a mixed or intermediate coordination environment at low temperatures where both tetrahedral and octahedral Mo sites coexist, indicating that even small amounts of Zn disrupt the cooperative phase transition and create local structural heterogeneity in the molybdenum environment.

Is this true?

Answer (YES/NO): NO